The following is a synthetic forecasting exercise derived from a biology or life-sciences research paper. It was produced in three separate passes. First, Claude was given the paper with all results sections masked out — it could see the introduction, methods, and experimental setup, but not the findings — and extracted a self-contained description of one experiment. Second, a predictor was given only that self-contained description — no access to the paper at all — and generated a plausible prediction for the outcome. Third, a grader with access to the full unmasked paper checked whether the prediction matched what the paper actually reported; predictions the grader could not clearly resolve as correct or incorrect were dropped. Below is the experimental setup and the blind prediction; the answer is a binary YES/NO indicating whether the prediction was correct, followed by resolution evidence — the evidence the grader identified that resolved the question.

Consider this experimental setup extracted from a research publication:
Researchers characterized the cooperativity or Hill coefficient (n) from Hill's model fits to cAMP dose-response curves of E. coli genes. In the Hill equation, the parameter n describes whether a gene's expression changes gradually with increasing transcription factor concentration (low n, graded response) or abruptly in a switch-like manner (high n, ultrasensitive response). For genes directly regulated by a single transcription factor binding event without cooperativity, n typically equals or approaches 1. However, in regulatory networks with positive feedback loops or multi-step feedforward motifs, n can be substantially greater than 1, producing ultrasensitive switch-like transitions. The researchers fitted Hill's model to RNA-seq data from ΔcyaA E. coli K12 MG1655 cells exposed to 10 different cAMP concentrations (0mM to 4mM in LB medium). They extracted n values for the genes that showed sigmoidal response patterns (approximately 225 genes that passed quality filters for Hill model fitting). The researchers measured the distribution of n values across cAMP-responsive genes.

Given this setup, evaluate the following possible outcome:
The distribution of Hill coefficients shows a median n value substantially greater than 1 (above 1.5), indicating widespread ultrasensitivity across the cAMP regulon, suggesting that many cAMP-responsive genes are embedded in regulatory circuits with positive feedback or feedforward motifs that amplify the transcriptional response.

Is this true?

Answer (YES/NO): YES